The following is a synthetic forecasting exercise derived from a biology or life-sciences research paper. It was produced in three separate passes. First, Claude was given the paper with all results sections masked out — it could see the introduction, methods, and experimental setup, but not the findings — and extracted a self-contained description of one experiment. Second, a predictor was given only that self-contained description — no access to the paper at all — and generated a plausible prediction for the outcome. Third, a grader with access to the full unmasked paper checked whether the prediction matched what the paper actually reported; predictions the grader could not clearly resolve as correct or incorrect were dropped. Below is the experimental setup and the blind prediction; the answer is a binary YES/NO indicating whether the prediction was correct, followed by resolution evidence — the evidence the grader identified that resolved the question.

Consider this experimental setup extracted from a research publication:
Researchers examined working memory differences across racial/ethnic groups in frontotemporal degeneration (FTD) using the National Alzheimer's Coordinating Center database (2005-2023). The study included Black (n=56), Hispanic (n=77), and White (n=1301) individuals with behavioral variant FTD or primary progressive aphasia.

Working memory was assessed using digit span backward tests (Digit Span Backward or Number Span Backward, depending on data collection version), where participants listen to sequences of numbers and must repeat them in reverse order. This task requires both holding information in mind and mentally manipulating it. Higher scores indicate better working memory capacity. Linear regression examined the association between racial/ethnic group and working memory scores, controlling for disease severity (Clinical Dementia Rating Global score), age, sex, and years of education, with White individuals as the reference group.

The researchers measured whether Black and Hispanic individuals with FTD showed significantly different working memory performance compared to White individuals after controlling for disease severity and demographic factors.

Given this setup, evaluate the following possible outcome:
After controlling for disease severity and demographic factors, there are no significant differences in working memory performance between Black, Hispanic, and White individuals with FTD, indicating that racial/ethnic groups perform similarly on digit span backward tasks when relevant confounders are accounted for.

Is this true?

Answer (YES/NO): NO